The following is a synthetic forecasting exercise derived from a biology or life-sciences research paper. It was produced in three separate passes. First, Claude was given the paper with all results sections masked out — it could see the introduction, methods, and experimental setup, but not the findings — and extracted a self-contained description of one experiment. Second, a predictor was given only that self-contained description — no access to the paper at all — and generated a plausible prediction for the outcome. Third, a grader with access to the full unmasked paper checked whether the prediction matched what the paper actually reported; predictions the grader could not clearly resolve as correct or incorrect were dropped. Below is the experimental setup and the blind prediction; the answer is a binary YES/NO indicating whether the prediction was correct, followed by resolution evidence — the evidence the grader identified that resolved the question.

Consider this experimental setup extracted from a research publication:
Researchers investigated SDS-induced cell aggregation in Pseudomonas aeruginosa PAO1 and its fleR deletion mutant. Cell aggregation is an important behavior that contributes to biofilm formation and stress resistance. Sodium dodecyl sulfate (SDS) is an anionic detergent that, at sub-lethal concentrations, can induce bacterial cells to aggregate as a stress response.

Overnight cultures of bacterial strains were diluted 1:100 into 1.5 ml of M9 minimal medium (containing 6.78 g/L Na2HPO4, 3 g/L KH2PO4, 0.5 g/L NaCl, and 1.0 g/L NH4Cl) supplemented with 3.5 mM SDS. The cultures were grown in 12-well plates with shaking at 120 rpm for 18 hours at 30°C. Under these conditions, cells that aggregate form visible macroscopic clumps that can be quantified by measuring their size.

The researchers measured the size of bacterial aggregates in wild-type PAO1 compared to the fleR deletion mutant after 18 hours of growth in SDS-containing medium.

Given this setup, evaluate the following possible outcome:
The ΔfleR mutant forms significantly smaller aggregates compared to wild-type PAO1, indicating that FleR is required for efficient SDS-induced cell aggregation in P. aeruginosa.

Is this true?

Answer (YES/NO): YES